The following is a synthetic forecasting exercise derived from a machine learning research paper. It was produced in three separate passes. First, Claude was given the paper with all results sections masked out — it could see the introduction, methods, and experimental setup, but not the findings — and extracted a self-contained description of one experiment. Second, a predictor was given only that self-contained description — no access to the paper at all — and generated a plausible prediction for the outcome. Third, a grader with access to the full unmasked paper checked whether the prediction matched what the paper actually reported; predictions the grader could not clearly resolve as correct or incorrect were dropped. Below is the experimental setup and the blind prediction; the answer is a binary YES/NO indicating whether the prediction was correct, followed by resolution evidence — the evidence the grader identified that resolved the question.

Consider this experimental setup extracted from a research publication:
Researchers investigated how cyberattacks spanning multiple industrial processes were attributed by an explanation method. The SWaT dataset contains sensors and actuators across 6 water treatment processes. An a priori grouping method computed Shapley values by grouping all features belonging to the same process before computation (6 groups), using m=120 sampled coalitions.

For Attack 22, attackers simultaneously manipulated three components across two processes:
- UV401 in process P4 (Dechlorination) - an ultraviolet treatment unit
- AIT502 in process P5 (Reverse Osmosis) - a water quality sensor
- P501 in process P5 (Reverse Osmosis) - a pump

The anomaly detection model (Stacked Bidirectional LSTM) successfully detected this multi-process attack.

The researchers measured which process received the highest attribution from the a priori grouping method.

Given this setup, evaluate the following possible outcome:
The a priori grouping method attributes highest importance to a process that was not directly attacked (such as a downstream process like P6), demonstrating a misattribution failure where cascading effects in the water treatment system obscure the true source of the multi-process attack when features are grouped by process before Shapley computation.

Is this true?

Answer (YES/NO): NO